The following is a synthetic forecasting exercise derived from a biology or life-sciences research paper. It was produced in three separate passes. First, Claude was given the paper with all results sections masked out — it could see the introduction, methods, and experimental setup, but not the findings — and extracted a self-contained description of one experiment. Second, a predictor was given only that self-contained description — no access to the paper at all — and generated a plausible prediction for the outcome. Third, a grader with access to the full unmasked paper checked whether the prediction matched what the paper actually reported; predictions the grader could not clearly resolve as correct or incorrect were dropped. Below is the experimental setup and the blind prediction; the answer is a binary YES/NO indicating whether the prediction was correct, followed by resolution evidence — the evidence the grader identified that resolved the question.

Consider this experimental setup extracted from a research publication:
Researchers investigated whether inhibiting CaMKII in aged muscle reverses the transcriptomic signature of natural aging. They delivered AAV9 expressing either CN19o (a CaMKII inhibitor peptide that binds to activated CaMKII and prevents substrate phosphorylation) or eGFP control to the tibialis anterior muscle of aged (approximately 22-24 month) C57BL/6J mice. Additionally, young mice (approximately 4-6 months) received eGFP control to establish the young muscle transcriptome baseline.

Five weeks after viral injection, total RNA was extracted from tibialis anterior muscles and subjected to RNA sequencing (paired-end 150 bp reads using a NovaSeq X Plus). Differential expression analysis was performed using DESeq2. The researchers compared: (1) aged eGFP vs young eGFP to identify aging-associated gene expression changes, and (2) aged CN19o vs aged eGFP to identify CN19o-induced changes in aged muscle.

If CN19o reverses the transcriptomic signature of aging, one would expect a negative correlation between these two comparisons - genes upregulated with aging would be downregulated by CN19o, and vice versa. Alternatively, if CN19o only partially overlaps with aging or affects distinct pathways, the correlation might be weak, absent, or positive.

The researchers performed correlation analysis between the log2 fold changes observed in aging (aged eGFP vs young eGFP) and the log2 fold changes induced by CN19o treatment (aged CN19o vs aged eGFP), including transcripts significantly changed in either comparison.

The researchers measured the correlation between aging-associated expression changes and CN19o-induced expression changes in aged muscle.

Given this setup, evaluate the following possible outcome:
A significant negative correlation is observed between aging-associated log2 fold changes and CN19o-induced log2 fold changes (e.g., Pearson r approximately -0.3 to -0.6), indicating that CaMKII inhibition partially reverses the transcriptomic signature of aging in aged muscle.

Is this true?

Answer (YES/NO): YES